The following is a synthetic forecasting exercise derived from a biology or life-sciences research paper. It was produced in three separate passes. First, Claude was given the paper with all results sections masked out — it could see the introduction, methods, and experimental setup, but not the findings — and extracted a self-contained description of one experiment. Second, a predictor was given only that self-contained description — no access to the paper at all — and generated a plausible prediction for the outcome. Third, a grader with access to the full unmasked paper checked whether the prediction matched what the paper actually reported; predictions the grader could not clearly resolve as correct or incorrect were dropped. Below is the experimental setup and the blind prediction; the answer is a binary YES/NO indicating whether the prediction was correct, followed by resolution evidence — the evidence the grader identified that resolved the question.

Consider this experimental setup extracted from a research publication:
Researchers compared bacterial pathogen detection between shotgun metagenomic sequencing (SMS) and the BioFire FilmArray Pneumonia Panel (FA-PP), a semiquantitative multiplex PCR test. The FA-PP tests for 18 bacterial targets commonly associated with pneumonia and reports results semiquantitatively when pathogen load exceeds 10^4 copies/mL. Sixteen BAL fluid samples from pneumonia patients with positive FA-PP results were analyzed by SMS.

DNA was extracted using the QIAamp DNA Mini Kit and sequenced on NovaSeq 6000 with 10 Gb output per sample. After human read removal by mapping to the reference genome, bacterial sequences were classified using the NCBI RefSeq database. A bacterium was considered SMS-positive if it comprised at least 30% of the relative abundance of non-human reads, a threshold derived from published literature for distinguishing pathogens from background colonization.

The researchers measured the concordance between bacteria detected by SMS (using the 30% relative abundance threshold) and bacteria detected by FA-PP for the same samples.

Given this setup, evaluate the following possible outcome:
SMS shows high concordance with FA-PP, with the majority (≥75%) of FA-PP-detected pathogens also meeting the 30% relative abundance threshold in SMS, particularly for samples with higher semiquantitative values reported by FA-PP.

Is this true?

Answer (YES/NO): NO